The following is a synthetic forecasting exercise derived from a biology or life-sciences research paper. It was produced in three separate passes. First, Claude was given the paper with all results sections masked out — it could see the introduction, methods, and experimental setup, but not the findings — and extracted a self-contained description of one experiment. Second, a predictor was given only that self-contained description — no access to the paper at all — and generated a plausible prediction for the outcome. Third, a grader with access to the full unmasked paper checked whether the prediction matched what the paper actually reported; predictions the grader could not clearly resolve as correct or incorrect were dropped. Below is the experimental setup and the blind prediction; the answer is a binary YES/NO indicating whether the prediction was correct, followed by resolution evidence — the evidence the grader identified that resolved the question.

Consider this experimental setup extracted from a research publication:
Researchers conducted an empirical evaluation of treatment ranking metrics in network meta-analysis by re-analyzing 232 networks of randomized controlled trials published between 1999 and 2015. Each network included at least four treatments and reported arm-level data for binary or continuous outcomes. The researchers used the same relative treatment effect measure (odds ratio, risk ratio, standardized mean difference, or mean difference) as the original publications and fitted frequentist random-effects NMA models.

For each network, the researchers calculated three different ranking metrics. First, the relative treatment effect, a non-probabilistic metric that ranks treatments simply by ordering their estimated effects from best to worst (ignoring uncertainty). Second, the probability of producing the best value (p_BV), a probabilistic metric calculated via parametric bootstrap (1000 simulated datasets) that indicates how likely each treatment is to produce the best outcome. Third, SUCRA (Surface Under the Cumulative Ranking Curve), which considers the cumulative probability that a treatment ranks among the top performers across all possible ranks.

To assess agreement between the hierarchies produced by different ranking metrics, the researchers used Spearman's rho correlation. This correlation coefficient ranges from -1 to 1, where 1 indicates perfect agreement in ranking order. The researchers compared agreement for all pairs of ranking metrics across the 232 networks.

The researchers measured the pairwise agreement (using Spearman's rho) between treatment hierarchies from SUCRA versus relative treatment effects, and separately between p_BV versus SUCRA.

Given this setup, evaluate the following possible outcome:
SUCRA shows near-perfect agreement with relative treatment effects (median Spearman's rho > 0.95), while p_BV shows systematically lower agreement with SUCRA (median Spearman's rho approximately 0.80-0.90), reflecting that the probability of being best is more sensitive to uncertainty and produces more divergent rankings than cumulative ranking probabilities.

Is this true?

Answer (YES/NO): YES